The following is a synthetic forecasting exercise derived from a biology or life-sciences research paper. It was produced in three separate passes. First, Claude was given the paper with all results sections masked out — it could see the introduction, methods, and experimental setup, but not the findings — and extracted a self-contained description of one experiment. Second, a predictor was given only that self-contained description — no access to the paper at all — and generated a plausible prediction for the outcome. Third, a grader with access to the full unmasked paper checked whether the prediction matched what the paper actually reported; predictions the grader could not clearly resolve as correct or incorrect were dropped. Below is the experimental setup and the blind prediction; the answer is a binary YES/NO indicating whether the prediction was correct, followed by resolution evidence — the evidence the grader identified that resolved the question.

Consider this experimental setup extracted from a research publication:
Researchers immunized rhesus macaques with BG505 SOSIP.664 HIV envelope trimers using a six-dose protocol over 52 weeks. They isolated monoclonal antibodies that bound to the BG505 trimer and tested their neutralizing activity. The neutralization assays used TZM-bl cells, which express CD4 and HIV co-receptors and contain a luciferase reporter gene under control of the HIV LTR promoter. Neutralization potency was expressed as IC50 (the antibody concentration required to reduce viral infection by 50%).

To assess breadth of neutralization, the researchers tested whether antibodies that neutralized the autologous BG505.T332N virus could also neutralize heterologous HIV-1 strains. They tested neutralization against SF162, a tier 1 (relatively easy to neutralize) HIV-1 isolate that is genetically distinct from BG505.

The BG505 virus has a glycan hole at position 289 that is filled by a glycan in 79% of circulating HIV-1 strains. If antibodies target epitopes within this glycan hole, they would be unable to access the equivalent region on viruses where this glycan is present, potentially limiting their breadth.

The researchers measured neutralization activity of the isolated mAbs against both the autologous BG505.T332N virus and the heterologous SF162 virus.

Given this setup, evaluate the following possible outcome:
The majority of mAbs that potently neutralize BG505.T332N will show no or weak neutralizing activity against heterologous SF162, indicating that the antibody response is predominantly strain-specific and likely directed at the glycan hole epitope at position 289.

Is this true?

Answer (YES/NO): YES